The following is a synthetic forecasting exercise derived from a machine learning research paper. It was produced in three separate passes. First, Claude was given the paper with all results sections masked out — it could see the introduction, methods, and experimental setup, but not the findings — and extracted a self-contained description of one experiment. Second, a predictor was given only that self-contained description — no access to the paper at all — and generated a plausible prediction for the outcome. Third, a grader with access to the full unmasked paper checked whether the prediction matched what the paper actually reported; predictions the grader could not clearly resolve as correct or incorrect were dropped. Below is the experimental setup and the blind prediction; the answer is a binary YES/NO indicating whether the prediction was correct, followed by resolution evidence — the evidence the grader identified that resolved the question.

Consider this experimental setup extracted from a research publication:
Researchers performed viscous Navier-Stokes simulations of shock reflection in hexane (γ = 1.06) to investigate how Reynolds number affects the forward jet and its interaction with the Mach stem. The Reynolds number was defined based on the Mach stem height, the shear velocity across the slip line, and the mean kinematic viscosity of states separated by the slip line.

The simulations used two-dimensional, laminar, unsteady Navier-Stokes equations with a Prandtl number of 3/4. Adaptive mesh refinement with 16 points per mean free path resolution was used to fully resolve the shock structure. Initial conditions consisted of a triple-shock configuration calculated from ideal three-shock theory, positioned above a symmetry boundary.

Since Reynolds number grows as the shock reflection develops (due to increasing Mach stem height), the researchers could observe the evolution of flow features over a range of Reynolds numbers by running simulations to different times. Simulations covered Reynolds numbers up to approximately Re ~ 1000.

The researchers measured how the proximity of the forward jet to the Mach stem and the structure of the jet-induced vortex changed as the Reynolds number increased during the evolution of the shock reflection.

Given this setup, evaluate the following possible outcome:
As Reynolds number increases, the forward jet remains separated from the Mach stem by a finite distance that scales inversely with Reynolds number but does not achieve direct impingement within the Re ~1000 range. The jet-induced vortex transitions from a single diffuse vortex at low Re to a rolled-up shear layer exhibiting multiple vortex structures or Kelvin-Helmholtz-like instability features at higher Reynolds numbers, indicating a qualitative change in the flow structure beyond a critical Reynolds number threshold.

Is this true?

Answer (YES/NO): NO